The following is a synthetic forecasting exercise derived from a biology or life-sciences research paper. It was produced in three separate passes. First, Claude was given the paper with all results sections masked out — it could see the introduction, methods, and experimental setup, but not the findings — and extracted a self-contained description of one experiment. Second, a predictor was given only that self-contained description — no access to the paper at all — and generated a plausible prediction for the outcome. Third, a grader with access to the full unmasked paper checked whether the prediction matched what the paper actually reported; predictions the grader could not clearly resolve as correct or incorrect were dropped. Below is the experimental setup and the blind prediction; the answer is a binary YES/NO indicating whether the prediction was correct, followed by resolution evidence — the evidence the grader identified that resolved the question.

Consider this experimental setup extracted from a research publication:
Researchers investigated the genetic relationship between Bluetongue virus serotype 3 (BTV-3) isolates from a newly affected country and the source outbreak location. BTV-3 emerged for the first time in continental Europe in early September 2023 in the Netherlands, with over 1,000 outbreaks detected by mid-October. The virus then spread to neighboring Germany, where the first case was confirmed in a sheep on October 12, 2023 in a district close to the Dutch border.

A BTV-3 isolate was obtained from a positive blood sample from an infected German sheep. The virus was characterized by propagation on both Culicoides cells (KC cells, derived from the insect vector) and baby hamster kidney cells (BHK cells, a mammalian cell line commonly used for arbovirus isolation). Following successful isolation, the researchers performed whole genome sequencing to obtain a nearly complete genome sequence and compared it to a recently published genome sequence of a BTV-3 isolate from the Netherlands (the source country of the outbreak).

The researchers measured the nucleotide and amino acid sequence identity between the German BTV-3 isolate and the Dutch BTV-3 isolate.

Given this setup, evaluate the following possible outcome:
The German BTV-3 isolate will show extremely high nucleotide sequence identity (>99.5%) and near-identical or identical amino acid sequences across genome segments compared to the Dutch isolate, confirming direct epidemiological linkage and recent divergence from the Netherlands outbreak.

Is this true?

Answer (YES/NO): YES